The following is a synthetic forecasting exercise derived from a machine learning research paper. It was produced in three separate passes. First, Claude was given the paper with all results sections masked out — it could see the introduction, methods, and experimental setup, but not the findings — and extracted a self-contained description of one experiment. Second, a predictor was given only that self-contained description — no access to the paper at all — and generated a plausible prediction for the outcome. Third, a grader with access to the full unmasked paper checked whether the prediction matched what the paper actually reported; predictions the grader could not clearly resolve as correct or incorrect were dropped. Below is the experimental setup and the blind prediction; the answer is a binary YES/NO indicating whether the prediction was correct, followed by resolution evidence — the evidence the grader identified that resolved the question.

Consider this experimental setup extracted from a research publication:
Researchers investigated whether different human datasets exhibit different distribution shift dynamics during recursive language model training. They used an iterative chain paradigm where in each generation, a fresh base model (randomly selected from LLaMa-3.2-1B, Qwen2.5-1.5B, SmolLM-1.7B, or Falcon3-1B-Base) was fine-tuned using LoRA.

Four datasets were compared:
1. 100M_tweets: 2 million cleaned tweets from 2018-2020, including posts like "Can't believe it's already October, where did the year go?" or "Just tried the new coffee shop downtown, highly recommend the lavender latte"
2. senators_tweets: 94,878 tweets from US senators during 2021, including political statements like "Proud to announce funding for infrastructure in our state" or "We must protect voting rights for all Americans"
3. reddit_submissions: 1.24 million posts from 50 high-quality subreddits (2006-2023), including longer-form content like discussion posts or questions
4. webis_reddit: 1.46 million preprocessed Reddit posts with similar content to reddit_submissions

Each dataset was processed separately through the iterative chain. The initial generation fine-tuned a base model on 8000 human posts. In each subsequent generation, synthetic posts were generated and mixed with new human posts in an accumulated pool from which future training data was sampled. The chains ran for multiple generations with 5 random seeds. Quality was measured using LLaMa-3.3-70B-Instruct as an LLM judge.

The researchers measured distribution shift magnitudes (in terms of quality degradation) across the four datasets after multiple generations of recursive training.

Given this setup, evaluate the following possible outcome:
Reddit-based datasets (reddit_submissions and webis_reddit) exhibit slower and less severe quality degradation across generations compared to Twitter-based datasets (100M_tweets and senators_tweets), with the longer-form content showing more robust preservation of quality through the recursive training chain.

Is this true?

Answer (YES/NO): NO